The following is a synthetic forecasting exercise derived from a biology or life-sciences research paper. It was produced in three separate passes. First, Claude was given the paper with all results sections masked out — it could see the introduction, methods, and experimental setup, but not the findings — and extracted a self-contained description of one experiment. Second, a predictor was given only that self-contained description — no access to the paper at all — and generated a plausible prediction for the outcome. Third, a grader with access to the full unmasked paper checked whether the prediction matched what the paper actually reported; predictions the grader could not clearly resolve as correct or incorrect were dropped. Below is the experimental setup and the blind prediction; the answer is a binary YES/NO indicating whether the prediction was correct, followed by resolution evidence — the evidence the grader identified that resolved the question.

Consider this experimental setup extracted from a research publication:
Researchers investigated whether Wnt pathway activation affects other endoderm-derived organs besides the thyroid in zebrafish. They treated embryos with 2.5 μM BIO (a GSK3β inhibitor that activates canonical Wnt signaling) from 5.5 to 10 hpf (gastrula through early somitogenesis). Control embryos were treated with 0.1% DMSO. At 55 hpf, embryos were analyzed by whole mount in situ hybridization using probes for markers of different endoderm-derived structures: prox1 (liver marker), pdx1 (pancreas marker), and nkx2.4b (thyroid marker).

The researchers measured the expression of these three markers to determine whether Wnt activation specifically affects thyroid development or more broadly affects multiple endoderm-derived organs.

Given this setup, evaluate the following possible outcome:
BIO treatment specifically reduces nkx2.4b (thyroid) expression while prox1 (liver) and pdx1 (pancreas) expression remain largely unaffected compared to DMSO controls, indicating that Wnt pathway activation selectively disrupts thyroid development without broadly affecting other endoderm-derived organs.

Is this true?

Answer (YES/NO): YES